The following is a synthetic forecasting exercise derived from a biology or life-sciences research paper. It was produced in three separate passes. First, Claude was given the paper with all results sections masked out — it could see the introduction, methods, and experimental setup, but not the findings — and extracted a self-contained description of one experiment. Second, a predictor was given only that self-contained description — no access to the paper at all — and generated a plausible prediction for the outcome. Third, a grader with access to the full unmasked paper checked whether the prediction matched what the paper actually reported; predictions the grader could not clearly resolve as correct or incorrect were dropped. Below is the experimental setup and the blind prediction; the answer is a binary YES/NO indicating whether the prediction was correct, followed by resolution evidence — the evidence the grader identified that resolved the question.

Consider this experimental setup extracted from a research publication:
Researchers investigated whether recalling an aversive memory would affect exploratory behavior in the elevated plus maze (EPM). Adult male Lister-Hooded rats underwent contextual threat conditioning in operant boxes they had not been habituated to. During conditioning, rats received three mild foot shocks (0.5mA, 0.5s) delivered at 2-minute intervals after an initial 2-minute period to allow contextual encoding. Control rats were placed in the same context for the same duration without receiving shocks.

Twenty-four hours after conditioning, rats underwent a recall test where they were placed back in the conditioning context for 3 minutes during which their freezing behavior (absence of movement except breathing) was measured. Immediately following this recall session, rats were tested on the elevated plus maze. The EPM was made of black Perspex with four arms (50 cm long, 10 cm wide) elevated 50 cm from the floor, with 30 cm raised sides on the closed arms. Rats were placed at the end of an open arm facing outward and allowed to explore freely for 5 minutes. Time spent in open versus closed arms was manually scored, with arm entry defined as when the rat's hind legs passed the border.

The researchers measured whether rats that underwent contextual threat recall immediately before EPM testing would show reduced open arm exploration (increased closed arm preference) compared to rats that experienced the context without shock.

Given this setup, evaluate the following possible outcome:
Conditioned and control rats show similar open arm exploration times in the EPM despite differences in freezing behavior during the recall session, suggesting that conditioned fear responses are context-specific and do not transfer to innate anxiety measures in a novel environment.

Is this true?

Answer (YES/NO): YES